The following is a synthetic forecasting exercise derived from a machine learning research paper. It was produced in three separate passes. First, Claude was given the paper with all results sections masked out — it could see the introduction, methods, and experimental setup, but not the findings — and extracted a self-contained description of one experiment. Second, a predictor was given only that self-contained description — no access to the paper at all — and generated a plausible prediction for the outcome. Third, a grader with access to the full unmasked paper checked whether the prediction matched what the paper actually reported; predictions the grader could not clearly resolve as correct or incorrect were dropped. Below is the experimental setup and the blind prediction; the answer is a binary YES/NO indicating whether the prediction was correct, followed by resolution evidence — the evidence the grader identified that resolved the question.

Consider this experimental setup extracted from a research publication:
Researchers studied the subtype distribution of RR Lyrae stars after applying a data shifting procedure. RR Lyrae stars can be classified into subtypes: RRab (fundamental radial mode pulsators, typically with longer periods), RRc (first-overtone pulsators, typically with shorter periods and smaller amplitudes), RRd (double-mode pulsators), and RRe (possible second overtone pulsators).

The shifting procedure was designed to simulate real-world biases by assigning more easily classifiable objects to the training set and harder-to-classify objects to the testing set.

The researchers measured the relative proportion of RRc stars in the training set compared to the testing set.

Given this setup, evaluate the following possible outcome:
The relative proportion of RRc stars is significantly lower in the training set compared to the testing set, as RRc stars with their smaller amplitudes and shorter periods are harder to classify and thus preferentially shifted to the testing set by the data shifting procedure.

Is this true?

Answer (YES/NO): YES